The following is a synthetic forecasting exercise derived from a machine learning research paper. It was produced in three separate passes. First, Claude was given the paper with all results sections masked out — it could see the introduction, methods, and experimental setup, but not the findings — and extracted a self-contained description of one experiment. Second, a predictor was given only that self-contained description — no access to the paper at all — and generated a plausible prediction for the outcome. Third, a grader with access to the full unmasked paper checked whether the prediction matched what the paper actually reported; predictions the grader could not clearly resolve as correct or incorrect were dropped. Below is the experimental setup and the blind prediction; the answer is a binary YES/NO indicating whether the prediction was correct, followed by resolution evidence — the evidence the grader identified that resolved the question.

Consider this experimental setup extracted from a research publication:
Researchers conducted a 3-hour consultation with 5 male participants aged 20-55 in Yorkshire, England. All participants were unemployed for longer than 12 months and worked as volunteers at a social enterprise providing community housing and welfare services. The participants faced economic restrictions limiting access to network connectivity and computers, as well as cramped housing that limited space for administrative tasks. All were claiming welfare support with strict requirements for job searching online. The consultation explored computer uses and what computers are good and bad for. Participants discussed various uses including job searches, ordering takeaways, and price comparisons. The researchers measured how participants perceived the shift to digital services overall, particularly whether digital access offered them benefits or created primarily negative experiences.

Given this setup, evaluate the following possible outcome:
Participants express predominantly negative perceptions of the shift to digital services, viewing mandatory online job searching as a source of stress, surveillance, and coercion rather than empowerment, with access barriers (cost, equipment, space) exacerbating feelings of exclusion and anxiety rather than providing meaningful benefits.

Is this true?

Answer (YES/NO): NO